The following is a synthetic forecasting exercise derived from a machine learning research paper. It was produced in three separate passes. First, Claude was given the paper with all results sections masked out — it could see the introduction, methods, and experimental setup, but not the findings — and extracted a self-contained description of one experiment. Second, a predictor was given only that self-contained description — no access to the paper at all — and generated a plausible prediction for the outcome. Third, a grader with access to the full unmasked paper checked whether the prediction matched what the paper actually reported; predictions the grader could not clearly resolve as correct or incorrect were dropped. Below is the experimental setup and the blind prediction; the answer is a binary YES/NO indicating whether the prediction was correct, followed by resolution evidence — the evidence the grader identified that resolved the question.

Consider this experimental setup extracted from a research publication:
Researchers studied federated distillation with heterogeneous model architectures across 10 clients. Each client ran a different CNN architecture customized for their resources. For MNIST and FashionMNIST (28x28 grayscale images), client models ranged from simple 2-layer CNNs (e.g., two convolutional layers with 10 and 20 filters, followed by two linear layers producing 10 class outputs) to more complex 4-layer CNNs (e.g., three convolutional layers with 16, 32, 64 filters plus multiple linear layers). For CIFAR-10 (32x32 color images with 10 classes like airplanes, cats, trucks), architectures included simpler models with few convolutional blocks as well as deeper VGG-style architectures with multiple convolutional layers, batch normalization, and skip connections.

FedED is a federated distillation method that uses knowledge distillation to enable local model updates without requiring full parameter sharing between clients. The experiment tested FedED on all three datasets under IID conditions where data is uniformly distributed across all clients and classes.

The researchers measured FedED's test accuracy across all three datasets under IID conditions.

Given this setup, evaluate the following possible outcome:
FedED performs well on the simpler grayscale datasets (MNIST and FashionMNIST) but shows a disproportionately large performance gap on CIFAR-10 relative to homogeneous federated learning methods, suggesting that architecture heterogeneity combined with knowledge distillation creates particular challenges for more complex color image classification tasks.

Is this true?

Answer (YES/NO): NO